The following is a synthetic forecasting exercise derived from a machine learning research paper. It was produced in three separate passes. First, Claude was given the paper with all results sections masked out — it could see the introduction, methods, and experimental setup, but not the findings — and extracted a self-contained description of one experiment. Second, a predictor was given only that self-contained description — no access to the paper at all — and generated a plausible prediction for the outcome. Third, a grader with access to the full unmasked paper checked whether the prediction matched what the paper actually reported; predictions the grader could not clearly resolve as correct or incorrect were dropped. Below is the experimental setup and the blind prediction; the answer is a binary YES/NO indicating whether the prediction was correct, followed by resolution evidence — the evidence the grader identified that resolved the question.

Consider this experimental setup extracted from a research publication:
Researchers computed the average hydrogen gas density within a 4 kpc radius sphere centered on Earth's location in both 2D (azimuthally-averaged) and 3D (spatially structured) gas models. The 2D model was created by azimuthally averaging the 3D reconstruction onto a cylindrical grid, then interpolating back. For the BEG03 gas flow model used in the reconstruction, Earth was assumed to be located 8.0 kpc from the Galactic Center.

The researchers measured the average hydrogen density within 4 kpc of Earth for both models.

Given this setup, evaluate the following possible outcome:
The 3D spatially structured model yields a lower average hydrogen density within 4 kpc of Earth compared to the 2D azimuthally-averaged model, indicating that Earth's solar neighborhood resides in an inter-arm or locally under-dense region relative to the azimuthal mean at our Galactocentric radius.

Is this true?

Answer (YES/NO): YES